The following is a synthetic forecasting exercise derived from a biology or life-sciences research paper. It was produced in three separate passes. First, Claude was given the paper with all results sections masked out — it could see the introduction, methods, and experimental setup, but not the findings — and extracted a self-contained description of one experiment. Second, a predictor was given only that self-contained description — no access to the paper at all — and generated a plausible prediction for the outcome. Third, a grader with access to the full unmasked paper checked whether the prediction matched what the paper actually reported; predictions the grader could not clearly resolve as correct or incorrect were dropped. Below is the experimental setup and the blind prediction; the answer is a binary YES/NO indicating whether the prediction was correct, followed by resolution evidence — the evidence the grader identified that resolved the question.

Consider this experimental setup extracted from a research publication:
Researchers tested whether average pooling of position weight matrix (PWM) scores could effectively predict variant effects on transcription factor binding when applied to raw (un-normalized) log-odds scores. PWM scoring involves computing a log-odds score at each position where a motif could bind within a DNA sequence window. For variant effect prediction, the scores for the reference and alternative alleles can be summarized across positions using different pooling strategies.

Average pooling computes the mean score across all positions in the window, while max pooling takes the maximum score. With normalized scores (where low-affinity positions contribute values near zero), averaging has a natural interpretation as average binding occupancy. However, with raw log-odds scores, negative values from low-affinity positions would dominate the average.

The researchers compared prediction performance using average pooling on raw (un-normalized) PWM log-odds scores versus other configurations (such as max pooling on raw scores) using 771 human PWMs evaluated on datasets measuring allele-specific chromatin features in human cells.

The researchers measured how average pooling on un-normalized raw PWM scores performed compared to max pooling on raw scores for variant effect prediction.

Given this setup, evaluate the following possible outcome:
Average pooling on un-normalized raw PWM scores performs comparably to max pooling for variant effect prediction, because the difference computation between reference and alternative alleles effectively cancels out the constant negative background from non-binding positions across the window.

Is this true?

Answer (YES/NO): NO